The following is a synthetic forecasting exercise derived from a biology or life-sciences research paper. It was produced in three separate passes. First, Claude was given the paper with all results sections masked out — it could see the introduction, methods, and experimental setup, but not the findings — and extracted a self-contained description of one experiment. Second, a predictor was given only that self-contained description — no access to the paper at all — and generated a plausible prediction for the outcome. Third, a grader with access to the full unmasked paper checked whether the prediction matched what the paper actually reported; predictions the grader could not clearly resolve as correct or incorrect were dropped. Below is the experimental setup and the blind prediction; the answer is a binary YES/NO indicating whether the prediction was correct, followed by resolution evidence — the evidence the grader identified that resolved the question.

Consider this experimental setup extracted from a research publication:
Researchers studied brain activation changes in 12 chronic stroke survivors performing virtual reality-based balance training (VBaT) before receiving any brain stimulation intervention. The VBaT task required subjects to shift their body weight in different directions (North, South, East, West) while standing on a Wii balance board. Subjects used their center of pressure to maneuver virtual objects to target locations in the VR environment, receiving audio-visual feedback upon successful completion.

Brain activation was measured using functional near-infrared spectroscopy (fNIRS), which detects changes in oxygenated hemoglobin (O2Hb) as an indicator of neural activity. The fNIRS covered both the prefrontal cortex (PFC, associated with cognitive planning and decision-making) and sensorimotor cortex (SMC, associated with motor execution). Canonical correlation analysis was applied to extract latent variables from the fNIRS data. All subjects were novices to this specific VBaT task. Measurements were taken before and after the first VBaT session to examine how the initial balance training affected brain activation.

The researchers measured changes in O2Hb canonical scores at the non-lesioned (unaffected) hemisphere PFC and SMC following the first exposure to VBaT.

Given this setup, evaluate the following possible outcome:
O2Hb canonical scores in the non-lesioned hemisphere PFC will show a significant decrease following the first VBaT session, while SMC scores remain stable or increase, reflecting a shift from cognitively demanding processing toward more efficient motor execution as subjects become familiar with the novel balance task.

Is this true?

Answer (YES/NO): NO